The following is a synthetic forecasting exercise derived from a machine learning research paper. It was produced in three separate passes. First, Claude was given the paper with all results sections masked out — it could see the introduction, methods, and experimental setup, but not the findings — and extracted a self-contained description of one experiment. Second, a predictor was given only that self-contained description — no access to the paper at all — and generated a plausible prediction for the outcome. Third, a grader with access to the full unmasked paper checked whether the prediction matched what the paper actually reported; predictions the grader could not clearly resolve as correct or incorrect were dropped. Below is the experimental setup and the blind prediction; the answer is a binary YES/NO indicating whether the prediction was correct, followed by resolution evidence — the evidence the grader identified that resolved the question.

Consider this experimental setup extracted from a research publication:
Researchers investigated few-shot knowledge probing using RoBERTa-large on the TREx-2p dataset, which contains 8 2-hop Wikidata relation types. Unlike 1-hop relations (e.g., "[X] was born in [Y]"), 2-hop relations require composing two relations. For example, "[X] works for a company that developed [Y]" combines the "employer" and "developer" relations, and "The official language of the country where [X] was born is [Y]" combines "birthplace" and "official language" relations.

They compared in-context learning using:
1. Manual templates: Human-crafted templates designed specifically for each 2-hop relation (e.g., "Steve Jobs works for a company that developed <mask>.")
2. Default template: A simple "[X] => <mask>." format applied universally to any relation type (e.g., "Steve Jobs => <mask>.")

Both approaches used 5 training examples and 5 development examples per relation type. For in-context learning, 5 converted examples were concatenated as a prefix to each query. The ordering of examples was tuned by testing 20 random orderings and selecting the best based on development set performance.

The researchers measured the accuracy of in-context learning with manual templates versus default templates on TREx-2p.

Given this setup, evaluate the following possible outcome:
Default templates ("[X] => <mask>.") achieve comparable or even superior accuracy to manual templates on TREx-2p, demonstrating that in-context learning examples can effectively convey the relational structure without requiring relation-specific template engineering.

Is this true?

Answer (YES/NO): YES